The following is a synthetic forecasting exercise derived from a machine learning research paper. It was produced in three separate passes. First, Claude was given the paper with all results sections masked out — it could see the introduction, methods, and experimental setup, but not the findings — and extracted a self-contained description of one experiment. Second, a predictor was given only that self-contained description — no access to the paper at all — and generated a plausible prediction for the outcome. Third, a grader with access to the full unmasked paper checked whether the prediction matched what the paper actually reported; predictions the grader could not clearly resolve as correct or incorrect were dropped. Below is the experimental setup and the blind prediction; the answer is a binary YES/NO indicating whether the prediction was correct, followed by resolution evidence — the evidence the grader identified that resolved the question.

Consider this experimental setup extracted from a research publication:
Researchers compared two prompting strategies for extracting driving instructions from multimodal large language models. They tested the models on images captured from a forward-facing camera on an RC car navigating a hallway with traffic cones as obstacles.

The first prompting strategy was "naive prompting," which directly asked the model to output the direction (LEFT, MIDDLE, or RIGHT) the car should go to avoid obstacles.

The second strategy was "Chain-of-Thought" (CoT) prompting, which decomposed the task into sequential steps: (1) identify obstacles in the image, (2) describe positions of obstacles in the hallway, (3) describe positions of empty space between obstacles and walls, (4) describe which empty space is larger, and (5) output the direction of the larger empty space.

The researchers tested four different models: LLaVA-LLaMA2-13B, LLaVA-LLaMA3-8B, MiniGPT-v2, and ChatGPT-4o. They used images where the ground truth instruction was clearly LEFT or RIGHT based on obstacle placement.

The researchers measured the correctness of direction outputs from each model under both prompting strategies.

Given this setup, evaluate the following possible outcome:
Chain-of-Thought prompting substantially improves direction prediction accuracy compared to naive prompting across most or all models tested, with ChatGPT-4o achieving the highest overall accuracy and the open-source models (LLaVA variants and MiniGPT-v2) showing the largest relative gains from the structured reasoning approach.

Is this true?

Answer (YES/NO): NO